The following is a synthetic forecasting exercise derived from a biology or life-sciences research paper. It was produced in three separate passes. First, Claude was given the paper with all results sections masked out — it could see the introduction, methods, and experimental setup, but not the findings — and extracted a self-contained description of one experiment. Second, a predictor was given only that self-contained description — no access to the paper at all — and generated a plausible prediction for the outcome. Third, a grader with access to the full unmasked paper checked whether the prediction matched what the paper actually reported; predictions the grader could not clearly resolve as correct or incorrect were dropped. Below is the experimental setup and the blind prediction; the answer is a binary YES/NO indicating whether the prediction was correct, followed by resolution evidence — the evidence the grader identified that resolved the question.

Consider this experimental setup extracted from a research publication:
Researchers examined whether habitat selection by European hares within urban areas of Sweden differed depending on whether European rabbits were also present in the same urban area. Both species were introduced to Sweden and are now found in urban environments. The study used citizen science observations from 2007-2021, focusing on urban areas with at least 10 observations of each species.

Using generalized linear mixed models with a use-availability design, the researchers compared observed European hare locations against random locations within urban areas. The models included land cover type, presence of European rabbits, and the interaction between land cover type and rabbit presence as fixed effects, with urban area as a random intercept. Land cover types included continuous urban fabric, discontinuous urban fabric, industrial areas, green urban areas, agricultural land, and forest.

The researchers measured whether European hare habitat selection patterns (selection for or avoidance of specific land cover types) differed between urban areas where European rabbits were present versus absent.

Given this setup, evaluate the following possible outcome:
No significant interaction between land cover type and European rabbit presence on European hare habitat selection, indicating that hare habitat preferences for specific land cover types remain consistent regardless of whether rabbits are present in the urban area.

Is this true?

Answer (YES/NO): NO